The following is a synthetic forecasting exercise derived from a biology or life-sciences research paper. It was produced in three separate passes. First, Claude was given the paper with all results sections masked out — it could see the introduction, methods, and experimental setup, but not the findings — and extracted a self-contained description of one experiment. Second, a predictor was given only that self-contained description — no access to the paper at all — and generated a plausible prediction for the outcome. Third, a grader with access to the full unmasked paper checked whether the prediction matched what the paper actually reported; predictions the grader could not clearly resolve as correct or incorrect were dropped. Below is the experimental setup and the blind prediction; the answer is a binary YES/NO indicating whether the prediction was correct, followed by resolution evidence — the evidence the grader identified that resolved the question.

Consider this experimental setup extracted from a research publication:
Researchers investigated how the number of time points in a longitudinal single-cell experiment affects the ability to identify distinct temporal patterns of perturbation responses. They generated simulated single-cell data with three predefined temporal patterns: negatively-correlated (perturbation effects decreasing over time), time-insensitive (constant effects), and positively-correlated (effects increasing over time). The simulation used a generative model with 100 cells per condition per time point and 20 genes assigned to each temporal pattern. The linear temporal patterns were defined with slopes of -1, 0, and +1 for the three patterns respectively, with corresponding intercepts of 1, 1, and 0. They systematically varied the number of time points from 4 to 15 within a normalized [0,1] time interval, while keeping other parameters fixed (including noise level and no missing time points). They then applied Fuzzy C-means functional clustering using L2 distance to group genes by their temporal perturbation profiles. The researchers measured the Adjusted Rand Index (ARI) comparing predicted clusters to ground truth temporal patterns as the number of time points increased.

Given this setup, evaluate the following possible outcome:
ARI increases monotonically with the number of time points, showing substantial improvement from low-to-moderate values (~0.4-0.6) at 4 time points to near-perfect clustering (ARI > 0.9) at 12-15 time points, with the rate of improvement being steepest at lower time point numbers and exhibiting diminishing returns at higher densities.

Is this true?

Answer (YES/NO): NO